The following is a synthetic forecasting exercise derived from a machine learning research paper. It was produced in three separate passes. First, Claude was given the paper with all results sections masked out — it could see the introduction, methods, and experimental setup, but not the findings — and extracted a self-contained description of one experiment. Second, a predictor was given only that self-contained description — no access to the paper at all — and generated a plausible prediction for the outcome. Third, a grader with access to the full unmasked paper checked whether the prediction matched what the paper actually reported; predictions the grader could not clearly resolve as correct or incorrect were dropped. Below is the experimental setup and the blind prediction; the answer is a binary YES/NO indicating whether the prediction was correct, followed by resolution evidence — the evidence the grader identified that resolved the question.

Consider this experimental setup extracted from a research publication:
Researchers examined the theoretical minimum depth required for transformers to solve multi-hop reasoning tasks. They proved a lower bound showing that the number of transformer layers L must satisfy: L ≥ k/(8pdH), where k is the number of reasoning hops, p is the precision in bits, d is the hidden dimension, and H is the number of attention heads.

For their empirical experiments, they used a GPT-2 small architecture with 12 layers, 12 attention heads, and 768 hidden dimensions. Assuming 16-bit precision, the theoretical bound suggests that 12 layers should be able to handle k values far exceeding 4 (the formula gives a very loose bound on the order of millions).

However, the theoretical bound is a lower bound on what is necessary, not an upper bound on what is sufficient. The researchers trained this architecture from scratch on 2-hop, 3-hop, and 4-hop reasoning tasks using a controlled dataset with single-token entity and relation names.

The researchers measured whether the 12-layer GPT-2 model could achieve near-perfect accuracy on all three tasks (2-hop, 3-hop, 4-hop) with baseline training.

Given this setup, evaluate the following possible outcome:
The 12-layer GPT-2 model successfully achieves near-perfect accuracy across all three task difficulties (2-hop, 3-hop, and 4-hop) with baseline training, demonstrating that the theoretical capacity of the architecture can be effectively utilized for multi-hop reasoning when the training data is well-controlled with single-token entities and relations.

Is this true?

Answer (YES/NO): YES